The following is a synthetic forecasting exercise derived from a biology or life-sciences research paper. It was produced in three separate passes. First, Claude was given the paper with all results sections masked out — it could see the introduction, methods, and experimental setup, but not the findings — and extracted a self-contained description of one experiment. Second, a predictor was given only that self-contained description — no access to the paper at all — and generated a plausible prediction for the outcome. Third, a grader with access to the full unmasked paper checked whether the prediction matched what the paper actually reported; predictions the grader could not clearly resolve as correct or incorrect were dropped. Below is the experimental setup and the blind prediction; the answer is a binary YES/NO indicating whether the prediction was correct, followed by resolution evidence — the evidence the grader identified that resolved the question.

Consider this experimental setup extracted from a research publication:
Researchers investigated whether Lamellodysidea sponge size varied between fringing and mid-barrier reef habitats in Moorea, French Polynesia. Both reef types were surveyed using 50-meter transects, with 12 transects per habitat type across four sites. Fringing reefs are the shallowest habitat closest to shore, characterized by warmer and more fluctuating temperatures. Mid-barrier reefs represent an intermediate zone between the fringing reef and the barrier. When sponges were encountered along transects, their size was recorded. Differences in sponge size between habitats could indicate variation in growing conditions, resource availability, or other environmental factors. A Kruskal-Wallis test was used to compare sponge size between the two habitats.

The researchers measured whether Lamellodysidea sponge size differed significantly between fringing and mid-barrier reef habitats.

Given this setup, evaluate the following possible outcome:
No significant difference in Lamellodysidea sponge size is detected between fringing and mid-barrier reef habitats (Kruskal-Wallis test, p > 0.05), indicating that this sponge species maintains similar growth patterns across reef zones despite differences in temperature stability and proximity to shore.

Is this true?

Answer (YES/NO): YES